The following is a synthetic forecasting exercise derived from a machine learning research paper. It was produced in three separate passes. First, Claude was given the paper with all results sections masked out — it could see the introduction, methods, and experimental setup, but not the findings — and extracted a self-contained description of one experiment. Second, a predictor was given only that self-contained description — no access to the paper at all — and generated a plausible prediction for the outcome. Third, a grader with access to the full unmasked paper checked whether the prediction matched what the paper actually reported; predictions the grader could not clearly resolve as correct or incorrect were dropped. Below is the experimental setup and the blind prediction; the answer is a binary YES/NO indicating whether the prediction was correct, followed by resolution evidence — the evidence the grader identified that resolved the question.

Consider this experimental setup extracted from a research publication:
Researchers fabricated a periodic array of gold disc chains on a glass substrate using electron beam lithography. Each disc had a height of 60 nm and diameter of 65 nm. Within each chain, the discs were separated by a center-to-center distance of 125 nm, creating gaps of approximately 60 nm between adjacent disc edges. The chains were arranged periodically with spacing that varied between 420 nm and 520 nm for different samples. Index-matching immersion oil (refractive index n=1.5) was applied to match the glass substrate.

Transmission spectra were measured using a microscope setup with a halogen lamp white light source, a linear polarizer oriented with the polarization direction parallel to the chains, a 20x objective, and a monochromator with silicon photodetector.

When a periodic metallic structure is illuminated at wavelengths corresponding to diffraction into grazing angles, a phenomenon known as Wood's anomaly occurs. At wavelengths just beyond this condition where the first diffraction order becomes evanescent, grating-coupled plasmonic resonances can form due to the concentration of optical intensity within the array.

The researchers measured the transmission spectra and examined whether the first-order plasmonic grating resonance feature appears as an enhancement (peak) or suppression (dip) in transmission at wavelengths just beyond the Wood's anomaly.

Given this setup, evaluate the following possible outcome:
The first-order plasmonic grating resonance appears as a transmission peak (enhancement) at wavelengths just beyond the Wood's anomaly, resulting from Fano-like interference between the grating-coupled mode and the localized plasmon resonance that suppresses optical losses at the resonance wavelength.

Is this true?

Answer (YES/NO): NO